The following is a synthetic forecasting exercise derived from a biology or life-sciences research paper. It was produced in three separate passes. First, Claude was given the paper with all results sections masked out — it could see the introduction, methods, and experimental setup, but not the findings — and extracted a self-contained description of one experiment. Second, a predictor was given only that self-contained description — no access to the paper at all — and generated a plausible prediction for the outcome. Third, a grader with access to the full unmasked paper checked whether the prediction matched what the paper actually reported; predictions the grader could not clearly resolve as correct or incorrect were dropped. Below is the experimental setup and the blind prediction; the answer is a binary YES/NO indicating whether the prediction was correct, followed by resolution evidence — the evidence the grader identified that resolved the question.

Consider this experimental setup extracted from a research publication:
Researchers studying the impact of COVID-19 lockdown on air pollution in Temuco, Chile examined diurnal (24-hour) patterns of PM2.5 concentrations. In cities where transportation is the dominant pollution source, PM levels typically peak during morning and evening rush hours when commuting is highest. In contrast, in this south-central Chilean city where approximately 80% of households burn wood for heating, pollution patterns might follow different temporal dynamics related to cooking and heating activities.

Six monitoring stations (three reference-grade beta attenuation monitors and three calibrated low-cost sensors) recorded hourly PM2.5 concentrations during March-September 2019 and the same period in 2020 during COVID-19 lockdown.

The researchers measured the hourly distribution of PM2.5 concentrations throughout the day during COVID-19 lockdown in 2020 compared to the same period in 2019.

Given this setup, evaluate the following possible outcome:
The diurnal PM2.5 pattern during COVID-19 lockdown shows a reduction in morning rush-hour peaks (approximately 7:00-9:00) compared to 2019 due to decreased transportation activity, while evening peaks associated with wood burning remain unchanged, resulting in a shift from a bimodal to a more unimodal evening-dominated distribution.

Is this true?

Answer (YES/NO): NO